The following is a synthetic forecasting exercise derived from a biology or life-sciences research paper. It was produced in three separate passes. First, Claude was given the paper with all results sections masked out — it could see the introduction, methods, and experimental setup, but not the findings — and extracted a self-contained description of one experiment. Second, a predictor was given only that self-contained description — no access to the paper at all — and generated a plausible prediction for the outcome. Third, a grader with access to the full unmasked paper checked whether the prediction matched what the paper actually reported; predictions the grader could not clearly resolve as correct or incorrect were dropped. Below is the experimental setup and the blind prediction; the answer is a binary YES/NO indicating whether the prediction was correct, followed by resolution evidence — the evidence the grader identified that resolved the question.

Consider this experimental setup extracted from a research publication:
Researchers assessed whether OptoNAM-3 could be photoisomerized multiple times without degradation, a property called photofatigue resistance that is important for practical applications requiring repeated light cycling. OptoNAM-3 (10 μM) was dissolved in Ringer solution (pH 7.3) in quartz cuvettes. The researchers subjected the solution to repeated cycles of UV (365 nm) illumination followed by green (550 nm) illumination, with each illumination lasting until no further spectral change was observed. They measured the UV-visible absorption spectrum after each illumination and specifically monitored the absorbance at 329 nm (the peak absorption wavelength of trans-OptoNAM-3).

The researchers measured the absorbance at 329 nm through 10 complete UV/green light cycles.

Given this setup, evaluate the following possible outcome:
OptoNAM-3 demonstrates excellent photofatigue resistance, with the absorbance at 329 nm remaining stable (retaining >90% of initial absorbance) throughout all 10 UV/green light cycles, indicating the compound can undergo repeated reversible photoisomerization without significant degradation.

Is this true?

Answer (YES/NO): YES